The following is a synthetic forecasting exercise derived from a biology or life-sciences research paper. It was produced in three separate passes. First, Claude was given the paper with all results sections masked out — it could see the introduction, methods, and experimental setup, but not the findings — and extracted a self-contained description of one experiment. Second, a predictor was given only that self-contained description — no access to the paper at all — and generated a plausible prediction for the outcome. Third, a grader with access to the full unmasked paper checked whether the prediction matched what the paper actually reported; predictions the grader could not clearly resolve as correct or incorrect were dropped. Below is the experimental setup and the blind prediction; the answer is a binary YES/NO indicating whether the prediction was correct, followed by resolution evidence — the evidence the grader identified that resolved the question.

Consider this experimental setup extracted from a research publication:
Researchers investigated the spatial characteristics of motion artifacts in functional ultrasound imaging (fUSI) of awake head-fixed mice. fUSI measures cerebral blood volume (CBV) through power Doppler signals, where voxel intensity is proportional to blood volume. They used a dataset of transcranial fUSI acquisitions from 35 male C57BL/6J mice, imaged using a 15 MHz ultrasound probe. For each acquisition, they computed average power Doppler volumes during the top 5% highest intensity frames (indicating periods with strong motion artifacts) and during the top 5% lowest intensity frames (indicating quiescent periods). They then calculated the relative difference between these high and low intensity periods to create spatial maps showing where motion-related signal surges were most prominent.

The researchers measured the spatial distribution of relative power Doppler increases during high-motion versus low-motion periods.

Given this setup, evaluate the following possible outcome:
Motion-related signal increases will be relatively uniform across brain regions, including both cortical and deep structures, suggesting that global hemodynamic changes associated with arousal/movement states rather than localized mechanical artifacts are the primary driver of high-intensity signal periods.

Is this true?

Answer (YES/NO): NO